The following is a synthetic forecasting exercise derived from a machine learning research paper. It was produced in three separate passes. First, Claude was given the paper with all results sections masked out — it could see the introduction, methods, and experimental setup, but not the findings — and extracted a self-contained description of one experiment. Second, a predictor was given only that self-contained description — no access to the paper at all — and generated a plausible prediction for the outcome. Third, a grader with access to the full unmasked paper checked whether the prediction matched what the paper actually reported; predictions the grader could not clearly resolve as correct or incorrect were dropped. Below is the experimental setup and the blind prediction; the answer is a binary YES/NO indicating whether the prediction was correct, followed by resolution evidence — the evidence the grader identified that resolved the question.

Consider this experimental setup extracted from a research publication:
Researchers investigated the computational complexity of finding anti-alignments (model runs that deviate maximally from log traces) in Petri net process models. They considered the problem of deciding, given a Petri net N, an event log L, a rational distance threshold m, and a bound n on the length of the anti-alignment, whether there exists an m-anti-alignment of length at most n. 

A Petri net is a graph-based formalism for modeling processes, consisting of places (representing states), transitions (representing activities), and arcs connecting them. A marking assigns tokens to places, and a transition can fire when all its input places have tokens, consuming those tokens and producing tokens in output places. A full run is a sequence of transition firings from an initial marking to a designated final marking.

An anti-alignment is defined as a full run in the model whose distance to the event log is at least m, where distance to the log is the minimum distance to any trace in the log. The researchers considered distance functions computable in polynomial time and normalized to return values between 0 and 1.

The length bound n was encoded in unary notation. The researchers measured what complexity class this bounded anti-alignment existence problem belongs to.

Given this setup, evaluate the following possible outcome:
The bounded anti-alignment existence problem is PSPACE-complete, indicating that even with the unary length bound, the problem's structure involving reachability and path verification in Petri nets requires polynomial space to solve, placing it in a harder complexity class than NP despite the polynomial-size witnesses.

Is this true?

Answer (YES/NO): NO